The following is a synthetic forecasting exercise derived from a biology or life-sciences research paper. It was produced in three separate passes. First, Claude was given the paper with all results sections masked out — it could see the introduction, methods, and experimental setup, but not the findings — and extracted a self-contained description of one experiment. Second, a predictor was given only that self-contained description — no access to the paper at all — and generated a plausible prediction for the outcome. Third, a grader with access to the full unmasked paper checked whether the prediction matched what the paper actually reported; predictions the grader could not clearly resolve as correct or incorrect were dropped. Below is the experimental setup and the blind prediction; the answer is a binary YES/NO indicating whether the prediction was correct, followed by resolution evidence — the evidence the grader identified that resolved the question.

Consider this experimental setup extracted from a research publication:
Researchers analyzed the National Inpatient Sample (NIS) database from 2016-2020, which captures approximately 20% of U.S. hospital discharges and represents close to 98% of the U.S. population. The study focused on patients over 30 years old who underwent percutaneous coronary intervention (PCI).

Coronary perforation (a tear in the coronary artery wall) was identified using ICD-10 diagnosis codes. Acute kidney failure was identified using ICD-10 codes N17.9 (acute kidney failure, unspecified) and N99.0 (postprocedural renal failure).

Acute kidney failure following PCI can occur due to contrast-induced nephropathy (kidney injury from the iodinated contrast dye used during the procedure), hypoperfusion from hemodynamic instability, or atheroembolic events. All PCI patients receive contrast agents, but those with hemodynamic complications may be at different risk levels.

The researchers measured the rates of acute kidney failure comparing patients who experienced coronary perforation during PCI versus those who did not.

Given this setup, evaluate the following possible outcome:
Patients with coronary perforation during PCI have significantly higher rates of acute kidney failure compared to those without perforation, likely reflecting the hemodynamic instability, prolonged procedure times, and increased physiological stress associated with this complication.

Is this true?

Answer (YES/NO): YES